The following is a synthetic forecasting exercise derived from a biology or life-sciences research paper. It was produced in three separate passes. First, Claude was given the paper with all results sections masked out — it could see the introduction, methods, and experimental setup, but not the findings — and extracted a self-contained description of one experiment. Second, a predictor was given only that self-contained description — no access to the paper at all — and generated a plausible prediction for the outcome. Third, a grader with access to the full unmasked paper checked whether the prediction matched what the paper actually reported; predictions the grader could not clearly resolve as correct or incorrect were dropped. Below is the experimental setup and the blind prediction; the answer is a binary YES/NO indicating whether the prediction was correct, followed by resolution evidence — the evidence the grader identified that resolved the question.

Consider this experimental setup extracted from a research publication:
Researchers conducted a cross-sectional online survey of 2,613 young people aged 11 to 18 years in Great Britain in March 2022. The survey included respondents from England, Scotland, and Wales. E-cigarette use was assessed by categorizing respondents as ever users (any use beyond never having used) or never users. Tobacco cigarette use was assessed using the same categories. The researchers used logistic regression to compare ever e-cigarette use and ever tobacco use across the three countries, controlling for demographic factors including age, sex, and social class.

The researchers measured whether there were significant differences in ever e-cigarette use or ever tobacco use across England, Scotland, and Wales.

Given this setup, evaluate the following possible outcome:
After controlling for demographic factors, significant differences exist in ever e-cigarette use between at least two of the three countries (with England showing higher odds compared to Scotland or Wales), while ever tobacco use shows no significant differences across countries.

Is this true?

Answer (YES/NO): NO